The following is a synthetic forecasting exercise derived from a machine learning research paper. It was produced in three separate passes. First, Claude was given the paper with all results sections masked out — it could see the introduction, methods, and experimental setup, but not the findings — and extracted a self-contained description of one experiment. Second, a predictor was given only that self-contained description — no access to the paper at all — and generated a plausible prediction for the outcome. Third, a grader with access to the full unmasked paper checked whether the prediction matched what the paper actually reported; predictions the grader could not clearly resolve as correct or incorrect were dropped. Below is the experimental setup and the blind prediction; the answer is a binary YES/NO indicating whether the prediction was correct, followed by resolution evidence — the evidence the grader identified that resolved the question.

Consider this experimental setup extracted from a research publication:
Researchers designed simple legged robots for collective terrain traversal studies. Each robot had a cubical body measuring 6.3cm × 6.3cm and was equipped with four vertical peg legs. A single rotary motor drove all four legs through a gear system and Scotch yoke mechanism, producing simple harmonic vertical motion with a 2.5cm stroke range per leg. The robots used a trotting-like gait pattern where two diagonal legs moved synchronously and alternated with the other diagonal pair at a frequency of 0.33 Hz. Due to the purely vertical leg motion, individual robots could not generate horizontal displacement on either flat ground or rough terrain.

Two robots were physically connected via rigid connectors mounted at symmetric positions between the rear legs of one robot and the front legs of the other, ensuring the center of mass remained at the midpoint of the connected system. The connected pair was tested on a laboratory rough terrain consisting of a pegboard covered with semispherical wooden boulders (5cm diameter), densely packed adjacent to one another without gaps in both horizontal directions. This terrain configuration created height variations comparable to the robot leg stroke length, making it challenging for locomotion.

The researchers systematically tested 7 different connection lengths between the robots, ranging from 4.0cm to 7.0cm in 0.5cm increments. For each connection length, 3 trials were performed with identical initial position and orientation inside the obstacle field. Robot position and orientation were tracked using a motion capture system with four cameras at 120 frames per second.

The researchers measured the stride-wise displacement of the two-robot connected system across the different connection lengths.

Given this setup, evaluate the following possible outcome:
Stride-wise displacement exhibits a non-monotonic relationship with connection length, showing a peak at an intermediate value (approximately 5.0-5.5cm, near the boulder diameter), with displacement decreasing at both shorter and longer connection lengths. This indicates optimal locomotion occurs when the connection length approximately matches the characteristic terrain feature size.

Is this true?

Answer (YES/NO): NO